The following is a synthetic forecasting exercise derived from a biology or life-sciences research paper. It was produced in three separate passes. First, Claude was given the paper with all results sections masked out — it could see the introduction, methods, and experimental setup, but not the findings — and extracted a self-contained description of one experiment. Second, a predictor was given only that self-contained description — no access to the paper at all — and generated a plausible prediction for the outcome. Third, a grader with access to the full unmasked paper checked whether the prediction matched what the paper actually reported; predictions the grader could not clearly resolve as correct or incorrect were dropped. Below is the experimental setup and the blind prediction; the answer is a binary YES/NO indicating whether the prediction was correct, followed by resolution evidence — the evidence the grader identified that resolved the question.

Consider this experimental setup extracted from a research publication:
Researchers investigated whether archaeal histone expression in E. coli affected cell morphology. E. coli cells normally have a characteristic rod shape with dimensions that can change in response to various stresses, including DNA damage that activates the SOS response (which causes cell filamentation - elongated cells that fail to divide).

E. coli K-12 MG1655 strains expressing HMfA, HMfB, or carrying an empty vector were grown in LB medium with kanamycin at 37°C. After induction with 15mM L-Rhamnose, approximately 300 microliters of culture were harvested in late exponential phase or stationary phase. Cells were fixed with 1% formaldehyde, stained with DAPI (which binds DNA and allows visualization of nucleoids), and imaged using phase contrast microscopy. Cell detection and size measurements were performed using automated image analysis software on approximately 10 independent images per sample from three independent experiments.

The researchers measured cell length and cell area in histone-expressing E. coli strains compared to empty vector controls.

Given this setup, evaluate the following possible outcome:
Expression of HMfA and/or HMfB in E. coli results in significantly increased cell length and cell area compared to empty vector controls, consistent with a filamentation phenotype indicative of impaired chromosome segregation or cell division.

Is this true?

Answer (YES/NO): NO